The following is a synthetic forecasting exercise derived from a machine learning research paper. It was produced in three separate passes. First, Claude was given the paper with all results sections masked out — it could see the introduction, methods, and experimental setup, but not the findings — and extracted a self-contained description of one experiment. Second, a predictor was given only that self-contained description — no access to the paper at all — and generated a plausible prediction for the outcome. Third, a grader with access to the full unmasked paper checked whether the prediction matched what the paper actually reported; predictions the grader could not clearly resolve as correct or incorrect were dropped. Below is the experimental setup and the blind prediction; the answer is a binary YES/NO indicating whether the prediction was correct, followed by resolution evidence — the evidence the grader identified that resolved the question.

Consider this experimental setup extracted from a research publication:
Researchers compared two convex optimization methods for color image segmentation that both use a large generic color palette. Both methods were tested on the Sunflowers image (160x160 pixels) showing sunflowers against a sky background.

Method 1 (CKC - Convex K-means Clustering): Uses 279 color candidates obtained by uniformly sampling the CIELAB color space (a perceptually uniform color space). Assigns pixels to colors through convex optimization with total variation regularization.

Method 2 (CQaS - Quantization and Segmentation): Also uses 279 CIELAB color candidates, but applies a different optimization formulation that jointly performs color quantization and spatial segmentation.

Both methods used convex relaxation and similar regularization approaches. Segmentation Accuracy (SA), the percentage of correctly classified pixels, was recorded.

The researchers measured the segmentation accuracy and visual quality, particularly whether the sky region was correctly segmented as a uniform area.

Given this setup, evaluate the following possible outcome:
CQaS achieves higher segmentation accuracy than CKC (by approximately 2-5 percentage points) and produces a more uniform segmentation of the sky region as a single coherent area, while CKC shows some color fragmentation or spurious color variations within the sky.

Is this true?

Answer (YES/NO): NO